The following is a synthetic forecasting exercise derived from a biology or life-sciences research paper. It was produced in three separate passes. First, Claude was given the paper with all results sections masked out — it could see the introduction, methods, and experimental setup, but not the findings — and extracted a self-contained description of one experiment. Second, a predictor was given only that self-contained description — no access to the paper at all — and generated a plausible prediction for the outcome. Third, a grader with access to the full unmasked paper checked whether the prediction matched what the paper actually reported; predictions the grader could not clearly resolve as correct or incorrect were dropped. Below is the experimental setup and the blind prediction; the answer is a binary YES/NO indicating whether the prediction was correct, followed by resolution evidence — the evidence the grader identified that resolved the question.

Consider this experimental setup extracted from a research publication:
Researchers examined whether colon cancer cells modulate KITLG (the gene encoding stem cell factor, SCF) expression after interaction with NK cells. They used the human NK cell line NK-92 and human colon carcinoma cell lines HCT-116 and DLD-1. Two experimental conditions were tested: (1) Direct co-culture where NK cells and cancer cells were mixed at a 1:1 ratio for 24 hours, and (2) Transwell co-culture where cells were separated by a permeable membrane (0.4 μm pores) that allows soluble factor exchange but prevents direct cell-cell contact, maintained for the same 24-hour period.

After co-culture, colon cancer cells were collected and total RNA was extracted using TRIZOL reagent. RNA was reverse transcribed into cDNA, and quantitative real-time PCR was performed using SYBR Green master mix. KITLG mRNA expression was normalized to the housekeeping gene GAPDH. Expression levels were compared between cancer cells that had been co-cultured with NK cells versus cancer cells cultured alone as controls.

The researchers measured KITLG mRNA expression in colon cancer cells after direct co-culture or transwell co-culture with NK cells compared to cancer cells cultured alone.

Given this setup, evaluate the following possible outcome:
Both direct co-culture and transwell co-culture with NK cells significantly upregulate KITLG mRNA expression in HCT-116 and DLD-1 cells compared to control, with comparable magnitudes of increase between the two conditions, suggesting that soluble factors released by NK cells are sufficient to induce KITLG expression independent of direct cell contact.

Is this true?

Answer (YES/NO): NO